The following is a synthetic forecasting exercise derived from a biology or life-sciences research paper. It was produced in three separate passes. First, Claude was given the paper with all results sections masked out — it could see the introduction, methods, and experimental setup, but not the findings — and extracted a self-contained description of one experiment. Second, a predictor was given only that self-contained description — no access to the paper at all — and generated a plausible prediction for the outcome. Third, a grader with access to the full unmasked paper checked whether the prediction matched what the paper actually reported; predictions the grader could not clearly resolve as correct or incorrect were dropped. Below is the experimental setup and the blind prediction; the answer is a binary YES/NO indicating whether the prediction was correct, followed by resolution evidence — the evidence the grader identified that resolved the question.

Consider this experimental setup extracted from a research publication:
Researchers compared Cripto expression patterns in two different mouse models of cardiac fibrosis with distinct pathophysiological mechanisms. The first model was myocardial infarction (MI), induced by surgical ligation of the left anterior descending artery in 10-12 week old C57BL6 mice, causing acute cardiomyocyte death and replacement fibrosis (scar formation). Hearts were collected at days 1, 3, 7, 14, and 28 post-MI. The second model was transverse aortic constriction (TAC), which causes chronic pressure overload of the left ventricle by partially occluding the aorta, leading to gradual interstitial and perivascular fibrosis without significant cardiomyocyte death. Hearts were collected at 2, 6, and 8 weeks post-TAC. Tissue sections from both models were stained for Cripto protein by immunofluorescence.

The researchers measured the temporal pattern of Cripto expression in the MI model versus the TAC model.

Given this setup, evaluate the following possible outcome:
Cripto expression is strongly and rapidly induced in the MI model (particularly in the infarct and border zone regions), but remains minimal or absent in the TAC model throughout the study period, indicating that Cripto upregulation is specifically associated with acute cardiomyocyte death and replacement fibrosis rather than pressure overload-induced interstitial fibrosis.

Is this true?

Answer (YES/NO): NO